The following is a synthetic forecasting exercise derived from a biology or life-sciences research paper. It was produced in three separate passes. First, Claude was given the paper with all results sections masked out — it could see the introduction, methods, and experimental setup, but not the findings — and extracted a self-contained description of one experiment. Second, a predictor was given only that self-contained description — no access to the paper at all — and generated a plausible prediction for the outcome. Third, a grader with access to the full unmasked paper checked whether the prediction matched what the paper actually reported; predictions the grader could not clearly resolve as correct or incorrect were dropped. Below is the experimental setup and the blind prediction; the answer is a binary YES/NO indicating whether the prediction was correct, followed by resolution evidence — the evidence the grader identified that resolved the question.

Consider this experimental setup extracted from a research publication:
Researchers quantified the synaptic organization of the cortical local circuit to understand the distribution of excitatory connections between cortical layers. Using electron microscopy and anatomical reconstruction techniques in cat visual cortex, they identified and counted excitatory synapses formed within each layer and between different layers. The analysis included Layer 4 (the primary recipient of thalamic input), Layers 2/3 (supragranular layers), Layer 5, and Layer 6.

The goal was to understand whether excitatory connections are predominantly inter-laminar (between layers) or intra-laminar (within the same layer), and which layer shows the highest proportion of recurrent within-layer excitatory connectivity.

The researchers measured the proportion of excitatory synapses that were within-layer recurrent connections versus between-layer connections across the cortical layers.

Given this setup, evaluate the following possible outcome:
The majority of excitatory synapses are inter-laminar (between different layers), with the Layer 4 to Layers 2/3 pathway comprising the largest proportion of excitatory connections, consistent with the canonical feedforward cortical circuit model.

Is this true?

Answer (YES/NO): NO